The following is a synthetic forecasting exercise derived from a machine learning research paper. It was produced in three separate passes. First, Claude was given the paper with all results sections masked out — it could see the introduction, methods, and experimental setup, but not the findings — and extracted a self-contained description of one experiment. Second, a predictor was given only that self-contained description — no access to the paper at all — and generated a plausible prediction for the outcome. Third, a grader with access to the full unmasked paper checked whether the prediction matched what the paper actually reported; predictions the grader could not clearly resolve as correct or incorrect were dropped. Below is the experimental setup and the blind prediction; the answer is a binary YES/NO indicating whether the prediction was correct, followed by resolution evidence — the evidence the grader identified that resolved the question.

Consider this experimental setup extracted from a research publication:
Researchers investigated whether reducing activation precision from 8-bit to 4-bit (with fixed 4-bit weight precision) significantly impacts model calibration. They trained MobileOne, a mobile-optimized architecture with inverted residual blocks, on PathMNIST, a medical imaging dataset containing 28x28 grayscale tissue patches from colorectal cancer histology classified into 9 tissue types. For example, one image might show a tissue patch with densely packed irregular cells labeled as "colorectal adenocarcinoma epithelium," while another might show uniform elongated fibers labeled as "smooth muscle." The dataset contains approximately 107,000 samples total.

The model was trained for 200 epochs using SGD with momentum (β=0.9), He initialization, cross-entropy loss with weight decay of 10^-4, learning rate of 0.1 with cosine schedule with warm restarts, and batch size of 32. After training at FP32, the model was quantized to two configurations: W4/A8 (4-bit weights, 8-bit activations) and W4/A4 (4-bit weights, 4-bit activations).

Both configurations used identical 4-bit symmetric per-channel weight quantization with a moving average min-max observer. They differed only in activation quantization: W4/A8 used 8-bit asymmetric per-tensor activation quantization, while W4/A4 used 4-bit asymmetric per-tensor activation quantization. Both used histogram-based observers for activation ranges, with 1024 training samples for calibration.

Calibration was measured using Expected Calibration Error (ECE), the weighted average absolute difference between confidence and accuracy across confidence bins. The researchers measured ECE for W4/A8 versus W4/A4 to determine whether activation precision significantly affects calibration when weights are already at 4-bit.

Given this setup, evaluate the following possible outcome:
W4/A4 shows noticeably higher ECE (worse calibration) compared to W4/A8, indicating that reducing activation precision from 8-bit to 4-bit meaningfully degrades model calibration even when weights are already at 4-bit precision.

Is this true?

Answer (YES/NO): YES